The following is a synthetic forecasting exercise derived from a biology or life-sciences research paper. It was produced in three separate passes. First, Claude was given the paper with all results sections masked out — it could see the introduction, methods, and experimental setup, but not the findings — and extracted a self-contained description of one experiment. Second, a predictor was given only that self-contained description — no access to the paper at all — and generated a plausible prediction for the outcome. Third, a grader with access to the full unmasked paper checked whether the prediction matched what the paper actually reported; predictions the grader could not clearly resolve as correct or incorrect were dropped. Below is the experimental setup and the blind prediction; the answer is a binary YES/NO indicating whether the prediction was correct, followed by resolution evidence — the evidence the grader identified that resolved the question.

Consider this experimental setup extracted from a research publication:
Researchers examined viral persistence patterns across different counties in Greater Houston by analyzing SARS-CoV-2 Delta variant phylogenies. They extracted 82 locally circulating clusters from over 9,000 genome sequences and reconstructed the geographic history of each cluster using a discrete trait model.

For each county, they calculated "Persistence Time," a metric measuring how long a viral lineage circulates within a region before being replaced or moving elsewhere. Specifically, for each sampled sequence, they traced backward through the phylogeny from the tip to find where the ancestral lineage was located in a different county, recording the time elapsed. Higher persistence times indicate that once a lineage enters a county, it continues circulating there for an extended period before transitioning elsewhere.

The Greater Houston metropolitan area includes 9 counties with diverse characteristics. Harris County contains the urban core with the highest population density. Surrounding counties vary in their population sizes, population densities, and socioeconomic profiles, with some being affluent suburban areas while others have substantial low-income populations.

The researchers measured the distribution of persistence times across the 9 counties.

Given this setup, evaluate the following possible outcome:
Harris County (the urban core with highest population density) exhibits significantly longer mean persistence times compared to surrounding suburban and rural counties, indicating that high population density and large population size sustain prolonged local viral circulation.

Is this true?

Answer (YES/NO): YES